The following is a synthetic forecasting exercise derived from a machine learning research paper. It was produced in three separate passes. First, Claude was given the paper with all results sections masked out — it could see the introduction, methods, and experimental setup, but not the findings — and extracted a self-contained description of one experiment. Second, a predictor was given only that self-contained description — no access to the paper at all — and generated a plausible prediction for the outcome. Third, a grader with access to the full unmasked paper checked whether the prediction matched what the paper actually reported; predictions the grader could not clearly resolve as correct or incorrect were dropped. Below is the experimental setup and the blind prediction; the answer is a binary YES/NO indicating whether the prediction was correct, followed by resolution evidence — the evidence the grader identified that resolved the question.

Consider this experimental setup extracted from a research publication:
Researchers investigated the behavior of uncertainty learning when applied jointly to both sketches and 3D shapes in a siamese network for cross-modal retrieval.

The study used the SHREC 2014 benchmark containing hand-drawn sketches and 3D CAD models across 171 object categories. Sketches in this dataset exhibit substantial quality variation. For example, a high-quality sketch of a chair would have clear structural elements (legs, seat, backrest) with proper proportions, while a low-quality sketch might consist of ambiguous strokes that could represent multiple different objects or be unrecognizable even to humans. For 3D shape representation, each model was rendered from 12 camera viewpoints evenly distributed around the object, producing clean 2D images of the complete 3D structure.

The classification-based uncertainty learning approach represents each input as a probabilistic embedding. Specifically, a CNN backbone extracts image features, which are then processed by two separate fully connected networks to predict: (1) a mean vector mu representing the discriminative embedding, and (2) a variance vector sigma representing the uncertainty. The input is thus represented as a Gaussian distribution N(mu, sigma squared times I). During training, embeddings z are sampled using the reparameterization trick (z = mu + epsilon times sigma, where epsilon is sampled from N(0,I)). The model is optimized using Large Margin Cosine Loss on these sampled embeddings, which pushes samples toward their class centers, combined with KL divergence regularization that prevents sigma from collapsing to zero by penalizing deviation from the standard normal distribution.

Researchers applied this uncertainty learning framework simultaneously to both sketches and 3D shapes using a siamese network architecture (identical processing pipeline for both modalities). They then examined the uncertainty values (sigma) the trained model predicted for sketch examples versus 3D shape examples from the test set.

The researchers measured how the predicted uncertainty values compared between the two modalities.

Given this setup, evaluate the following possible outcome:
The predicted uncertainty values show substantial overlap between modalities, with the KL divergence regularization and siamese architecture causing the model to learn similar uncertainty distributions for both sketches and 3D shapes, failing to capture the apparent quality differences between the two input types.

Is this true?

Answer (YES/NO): NO